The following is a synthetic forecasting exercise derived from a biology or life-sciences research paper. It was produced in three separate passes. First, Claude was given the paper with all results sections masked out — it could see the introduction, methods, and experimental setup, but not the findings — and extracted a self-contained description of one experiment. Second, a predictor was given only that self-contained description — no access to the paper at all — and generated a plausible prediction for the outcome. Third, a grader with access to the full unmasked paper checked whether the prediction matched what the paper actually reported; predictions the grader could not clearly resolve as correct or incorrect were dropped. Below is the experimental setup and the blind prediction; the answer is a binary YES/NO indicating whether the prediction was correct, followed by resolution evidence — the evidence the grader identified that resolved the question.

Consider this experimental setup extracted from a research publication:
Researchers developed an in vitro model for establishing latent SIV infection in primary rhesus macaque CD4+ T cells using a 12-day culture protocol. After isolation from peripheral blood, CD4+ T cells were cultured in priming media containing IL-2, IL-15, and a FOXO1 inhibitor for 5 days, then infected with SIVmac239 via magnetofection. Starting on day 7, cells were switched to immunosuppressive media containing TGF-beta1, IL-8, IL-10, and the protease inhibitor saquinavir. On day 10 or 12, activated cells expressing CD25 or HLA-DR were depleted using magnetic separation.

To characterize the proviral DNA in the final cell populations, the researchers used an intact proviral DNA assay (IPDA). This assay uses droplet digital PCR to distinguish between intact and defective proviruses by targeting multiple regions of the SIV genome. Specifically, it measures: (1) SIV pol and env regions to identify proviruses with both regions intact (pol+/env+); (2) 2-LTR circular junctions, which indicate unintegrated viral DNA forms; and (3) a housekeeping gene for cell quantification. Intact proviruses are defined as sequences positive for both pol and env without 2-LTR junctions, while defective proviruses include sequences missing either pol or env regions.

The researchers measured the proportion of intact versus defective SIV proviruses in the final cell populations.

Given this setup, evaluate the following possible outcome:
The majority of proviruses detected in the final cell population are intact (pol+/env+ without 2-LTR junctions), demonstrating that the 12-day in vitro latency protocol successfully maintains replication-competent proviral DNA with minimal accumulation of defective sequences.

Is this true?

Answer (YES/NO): YES